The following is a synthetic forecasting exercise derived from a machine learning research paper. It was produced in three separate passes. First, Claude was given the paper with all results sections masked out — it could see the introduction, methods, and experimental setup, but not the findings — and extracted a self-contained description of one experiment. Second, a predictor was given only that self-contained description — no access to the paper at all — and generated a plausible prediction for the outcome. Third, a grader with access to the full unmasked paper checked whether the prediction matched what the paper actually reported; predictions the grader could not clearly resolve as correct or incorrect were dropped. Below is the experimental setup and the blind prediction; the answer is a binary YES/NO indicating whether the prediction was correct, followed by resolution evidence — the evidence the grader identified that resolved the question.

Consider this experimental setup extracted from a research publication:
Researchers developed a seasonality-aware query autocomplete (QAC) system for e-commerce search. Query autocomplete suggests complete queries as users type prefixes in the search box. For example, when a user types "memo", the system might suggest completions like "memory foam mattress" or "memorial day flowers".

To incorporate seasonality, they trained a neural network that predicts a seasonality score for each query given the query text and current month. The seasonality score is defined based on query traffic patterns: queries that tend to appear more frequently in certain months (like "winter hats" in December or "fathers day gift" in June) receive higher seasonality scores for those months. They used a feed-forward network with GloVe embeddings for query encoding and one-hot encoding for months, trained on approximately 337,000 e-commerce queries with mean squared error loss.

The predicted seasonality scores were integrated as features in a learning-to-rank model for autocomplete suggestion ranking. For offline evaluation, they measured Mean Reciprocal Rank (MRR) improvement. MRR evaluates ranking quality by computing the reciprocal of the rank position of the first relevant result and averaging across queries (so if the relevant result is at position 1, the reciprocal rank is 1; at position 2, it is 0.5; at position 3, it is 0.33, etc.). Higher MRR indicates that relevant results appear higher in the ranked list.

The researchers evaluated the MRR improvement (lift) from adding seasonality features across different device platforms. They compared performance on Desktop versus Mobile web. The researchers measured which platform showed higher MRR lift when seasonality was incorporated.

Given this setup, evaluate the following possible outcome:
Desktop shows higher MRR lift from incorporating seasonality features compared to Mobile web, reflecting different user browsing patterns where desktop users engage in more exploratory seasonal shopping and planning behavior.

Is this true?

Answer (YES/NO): NO